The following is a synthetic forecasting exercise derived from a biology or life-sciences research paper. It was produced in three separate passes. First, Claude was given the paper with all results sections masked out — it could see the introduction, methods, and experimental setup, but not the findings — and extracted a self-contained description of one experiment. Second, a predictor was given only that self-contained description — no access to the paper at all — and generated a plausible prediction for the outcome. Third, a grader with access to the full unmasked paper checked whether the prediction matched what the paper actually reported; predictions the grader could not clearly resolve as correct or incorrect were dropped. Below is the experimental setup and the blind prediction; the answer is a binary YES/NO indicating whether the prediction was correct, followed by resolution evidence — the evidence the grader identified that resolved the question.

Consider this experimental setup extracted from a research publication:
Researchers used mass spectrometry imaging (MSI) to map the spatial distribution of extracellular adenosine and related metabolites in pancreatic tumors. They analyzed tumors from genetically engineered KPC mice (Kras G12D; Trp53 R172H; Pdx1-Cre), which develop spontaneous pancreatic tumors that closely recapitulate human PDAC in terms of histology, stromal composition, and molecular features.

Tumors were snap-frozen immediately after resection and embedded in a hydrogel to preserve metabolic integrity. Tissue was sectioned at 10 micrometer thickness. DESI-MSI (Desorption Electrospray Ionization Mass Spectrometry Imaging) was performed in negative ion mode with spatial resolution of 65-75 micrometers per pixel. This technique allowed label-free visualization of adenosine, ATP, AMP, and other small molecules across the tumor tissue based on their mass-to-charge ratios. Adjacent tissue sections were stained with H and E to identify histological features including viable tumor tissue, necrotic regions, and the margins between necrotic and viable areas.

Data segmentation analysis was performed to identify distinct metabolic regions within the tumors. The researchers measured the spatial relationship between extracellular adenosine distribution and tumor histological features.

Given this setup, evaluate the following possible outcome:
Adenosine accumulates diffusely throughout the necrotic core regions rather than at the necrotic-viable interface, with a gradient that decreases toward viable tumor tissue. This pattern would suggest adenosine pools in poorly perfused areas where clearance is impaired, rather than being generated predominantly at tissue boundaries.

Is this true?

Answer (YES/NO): NO